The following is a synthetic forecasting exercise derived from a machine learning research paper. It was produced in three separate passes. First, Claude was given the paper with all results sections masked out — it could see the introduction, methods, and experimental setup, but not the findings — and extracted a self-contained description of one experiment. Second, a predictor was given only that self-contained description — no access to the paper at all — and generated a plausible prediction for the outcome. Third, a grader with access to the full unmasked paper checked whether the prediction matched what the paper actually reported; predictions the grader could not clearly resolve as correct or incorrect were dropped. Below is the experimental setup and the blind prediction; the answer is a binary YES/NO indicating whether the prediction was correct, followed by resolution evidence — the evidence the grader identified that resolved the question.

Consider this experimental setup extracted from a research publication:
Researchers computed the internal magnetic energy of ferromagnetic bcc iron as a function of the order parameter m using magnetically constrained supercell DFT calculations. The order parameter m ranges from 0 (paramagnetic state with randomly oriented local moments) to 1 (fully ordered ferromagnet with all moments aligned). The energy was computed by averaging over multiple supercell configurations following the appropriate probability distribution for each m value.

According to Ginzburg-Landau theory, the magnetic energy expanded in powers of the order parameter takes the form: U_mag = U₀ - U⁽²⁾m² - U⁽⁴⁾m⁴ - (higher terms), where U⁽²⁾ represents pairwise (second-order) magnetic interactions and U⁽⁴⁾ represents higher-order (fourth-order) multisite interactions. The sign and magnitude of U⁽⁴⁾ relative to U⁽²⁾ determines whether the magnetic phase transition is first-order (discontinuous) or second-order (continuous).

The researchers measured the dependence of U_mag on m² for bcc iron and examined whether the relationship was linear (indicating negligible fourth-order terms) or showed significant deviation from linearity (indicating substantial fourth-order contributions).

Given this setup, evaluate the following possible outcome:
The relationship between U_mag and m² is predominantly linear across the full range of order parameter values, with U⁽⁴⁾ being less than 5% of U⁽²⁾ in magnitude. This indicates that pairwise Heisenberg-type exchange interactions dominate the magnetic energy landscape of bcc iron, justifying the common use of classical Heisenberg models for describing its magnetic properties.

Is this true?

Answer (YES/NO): YES